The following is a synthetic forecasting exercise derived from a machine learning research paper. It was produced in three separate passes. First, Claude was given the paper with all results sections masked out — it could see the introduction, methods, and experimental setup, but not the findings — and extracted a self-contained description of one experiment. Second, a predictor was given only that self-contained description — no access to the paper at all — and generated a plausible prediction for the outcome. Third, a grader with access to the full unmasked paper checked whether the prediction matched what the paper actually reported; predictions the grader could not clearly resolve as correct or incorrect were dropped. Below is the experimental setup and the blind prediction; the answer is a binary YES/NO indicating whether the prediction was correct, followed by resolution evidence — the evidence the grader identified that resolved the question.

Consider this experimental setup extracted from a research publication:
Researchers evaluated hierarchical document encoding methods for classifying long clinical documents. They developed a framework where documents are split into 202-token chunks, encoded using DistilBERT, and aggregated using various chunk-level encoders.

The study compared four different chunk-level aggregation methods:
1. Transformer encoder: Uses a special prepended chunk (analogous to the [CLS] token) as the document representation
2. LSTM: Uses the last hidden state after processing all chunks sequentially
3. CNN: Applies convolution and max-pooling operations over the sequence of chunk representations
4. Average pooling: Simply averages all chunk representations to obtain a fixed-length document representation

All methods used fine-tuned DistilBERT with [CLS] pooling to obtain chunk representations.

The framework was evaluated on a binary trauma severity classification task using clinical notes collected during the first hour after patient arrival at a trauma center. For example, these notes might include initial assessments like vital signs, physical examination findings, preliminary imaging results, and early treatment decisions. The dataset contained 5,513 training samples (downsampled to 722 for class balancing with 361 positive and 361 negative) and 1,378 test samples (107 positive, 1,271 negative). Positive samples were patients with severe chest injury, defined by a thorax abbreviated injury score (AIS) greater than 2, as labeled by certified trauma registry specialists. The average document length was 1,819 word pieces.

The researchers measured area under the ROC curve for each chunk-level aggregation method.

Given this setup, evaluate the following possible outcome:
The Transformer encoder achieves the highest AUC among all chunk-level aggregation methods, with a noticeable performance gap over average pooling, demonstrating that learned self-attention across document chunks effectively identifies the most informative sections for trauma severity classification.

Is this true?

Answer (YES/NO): YES